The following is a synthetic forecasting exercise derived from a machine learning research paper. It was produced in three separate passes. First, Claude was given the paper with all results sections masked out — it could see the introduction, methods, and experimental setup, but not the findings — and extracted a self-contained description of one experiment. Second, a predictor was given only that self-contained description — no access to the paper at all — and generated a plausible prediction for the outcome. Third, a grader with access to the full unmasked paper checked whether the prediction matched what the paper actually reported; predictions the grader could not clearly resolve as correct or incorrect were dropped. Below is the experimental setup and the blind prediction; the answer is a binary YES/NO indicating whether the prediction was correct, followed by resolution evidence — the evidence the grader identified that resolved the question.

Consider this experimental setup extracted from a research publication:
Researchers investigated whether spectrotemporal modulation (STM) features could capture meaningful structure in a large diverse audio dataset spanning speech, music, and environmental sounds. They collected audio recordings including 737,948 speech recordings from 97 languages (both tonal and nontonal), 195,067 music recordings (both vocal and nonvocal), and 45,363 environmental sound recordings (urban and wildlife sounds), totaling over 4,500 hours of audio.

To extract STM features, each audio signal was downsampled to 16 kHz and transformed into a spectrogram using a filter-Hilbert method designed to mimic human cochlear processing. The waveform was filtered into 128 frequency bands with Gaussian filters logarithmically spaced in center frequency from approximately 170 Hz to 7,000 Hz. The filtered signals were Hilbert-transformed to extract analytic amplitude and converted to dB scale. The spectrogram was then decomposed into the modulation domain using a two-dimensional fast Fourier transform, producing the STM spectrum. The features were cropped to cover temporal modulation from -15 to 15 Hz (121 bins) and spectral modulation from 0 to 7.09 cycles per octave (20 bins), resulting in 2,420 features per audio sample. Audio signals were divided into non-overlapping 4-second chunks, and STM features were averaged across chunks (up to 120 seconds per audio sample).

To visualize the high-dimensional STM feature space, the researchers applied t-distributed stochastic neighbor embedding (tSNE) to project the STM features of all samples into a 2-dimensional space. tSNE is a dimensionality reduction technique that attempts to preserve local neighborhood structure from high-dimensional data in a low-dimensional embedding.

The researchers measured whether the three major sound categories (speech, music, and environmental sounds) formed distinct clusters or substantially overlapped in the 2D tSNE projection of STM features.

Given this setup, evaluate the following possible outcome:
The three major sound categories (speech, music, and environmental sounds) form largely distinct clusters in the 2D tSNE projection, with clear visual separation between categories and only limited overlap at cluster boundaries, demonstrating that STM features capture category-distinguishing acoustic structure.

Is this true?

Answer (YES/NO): YES